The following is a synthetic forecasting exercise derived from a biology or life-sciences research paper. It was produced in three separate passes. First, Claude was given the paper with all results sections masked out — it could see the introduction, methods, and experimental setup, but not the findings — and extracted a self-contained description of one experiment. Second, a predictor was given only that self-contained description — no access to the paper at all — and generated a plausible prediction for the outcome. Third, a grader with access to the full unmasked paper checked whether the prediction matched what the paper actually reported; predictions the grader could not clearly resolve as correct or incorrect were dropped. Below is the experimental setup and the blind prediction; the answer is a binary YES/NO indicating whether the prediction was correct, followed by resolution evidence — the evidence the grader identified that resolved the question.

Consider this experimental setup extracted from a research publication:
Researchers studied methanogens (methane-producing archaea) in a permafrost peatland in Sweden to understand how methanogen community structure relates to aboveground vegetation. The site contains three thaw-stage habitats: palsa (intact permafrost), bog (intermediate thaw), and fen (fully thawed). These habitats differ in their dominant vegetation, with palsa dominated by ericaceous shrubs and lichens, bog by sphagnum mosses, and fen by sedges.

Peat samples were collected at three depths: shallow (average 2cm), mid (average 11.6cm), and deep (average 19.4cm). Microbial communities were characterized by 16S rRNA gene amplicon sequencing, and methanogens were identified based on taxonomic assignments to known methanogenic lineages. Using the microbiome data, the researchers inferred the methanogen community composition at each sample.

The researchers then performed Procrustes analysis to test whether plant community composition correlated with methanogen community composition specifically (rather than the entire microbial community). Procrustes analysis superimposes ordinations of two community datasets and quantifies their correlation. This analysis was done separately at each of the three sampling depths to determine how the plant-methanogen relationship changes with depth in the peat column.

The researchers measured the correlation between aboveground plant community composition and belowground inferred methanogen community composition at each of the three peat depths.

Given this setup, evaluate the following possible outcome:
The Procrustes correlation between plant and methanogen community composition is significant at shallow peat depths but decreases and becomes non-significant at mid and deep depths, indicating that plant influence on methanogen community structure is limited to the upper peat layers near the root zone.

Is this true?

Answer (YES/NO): NO